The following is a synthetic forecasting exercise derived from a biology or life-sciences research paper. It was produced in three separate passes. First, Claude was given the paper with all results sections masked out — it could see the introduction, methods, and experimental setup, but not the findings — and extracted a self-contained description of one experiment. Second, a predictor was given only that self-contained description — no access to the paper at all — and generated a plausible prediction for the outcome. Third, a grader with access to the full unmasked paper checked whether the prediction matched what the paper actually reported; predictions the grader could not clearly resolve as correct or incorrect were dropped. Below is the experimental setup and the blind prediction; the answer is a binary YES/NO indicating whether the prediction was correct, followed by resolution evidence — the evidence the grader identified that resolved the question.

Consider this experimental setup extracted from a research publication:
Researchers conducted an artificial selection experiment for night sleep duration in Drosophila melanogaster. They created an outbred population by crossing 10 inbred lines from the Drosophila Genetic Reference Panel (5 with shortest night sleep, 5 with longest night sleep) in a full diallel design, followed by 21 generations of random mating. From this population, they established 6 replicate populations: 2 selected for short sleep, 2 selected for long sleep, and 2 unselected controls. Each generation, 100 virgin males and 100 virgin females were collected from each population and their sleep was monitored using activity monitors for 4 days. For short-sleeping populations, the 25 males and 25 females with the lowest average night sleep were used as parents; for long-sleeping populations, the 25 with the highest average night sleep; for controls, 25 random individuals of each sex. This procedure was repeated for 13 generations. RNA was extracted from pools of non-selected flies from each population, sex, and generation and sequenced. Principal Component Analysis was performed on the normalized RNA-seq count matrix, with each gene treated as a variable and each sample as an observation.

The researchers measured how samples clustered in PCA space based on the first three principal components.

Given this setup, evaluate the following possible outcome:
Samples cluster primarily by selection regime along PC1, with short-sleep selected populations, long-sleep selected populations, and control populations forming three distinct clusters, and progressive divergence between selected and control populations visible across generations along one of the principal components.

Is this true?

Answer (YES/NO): NO